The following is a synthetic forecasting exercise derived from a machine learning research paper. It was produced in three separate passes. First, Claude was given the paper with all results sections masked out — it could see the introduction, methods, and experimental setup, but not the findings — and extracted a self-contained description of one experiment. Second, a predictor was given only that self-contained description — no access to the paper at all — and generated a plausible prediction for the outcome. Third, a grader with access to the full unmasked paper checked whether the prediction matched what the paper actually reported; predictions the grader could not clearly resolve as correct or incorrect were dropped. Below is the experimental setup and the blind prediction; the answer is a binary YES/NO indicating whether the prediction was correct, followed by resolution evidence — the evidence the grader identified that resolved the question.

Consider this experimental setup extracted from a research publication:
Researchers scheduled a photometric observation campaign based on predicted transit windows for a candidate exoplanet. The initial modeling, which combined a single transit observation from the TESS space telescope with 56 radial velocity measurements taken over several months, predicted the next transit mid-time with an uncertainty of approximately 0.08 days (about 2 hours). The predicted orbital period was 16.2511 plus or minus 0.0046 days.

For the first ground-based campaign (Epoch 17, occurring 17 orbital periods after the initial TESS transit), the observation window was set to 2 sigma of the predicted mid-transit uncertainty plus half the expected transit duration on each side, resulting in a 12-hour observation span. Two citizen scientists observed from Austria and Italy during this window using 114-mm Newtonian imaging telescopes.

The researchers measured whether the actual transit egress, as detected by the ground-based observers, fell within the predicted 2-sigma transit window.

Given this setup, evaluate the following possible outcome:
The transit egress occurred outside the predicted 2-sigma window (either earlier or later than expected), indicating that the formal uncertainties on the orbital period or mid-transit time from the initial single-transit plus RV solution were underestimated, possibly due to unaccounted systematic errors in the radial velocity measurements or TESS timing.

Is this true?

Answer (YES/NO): NO